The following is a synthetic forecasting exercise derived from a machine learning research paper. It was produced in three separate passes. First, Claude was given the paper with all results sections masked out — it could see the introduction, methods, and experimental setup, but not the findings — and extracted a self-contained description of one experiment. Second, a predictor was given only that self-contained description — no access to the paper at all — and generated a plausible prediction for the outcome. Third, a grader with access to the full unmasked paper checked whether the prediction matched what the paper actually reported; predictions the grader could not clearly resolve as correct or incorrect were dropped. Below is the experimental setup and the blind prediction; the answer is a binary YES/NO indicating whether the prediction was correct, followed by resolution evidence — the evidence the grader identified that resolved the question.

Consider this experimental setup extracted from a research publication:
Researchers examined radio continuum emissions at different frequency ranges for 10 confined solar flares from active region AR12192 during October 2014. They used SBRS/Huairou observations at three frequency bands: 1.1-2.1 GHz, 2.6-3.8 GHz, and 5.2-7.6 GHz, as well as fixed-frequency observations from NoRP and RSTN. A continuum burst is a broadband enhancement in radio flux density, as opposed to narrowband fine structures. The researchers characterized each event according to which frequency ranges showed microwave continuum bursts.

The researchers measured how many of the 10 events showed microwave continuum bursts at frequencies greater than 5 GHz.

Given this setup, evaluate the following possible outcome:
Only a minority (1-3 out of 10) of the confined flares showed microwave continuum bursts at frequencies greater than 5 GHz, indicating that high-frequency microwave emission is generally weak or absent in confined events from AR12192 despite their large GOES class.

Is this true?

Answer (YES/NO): NO